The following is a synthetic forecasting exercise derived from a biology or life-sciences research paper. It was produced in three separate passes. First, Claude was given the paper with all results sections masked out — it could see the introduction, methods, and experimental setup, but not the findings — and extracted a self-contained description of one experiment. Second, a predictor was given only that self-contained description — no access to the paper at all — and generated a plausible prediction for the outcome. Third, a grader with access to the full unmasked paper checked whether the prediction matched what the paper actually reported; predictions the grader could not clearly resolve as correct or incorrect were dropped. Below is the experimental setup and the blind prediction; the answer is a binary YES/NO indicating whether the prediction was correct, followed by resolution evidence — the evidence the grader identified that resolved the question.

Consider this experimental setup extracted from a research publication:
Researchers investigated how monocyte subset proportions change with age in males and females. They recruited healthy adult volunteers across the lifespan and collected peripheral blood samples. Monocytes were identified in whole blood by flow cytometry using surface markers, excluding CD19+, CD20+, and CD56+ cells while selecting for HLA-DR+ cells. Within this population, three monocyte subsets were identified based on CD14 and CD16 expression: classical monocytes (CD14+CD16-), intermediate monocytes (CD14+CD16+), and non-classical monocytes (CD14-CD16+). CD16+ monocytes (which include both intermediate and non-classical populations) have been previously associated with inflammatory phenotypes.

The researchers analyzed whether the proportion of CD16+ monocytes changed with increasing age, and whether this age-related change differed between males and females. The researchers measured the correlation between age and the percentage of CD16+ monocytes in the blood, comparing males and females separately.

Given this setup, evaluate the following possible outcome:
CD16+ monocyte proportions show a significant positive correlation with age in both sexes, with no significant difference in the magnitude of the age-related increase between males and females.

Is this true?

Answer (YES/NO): NO